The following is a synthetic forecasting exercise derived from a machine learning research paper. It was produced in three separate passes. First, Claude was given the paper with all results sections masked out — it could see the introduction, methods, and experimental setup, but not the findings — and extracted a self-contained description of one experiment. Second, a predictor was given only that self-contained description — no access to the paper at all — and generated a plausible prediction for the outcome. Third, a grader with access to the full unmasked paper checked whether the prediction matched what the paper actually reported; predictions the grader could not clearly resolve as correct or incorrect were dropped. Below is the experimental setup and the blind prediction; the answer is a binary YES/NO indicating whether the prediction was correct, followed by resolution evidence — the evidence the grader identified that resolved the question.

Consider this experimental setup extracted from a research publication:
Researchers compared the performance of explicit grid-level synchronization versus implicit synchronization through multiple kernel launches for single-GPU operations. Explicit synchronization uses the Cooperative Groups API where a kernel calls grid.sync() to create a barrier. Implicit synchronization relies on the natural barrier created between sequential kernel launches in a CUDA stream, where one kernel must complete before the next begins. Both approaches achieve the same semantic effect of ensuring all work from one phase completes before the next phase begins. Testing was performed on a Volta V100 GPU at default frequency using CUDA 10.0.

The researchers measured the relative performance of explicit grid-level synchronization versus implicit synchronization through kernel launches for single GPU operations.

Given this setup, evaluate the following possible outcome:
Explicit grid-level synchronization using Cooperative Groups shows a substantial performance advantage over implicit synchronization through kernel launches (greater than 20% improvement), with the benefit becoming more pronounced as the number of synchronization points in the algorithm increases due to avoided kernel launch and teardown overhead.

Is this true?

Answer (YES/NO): NO